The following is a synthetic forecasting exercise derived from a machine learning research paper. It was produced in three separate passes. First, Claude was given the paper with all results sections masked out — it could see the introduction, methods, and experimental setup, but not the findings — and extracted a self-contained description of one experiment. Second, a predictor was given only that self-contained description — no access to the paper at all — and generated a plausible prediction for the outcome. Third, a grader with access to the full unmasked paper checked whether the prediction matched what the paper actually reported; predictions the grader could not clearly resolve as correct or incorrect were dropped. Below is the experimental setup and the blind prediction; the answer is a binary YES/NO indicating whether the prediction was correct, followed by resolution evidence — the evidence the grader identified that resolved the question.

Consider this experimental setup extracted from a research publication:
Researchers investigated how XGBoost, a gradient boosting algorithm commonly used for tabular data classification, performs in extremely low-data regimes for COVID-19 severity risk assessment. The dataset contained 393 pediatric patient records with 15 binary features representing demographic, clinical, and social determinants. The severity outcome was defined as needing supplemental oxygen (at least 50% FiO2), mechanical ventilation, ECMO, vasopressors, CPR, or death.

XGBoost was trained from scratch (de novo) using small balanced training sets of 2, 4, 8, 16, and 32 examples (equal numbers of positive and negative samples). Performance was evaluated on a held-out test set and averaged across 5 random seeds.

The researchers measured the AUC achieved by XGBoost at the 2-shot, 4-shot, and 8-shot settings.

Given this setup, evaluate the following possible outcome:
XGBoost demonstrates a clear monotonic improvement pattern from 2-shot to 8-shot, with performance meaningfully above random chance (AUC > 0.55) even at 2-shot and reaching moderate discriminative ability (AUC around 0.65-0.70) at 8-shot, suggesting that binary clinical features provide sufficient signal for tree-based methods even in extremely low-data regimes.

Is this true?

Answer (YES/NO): NO